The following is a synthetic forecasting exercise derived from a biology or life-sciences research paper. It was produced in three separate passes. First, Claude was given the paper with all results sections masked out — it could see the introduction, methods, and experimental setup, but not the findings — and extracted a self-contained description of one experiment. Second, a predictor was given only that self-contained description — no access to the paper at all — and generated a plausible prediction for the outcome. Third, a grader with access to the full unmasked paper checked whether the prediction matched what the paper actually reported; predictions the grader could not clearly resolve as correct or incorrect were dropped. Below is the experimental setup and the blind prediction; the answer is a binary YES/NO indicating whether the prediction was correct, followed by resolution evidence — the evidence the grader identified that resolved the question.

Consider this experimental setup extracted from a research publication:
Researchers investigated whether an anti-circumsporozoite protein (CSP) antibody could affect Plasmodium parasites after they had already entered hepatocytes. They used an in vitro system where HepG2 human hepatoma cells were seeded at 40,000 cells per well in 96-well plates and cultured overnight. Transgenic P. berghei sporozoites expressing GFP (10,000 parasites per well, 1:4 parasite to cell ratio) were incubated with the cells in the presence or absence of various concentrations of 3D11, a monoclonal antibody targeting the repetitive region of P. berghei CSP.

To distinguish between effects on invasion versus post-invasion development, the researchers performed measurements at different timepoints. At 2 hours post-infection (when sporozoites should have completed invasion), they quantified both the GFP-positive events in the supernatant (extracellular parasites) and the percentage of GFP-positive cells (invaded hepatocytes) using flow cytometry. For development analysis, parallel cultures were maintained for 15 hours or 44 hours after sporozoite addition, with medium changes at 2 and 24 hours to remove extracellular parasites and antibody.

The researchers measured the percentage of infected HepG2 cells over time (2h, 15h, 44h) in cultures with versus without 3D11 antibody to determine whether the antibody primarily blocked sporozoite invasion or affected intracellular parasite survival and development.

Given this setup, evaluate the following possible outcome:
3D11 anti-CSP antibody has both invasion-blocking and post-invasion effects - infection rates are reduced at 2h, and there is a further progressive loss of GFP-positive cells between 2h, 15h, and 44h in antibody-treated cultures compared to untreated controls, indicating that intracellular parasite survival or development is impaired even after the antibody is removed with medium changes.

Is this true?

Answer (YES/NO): NO